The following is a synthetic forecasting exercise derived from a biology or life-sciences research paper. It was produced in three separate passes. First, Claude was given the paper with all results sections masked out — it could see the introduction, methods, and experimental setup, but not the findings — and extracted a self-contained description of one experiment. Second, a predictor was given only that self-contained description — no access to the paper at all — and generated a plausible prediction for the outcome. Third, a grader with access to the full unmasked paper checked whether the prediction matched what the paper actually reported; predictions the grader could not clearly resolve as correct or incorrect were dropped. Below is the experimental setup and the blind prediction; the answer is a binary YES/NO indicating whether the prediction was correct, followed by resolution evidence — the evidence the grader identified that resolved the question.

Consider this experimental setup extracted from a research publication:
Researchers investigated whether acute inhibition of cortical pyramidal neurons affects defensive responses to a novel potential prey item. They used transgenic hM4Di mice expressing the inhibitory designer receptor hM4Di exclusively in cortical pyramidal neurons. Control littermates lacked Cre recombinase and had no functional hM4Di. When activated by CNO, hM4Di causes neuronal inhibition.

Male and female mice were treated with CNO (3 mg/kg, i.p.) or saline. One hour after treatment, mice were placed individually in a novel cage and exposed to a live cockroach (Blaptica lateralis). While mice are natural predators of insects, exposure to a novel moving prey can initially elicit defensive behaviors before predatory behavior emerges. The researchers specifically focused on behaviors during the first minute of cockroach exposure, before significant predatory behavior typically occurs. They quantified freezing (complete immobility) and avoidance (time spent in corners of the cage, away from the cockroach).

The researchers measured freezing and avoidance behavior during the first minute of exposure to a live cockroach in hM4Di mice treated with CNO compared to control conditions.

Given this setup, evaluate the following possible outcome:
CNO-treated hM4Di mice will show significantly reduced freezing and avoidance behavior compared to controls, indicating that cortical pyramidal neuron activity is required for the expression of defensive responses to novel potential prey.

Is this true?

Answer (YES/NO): NO